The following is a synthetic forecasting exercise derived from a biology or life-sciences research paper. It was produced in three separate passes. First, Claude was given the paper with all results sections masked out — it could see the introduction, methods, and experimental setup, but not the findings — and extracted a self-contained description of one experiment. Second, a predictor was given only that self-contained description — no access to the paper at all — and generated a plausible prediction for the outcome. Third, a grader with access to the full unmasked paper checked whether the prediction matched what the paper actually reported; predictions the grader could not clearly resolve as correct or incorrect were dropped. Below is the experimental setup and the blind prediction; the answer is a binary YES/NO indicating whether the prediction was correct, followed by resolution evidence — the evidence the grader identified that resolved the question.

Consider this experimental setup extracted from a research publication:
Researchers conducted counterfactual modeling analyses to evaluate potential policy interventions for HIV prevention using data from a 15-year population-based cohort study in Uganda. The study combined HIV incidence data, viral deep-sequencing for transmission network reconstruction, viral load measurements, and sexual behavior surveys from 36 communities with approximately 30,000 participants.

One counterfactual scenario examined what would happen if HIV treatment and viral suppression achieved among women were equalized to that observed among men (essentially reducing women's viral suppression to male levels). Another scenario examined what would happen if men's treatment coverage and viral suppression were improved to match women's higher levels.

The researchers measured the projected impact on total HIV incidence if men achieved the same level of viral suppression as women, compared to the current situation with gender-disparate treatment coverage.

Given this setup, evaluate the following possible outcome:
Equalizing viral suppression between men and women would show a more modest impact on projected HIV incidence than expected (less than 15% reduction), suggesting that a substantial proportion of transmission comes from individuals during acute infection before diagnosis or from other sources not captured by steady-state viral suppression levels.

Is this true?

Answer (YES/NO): NO